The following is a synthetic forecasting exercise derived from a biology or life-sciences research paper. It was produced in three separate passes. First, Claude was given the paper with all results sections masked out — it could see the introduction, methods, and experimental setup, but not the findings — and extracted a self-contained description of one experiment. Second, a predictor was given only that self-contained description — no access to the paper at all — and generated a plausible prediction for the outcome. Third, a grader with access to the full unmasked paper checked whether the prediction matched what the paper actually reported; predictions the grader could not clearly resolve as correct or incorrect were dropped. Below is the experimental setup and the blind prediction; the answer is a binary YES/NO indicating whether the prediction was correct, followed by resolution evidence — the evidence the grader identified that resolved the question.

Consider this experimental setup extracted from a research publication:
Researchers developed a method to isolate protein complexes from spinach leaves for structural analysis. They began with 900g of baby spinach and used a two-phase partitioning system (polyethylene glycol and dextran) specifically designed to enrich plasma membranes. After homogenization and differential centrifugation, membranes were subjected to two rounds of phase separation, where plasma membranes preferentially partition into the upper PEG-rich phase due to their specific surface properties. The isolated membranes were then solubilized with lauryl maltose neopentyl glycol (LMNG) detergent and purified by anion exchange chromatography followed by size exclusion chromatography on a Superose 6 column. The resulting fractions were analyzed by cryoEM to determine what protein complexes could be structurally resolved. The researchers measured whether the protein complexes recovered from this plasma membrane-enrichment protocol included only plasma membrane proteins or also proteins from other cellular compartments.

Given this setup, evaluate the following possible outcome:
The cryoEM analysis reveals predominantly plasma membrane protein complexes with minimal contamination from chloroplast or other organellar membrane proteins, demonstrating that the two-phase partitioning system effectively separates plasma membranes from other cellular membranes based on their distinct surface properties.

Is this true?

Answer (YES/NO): NO